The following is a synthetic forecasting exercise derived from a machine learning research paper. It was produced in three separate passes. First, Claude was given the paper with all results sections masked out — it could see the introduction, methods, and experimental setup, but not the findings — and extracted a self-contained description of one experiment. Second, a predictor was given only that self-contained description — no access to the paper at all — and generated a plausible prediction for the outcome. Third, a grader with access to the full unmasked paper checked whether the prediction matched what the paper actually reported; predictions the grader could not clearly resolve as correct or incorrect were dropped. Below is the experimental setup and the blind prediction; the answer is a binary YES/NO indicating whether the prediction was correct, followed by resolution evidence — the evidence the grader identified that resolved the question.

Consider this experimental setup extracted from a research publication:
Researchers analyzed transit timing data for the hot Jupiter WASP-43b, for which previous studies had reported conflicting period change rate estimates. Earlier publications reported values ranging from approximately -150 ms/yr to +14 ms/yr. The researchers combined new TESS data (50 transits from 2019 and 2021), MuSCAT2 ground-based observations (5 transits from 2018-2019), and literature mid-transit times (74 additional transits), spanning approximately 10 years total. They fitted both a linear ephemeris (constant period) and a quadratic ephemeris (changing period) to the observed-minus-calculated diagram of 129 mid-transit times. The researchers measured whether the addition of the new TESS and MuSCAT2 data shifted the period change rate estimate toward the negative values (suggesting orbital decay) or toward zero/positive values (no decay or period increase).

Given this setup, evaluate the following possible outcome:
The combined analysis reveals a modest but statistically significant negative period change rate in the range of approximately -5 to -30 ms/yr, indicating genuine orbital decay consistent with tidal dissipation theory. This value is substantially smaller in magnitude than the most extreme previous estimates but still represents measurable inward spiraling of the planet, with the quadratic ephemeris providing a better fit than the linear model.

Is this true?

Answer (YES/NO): NO